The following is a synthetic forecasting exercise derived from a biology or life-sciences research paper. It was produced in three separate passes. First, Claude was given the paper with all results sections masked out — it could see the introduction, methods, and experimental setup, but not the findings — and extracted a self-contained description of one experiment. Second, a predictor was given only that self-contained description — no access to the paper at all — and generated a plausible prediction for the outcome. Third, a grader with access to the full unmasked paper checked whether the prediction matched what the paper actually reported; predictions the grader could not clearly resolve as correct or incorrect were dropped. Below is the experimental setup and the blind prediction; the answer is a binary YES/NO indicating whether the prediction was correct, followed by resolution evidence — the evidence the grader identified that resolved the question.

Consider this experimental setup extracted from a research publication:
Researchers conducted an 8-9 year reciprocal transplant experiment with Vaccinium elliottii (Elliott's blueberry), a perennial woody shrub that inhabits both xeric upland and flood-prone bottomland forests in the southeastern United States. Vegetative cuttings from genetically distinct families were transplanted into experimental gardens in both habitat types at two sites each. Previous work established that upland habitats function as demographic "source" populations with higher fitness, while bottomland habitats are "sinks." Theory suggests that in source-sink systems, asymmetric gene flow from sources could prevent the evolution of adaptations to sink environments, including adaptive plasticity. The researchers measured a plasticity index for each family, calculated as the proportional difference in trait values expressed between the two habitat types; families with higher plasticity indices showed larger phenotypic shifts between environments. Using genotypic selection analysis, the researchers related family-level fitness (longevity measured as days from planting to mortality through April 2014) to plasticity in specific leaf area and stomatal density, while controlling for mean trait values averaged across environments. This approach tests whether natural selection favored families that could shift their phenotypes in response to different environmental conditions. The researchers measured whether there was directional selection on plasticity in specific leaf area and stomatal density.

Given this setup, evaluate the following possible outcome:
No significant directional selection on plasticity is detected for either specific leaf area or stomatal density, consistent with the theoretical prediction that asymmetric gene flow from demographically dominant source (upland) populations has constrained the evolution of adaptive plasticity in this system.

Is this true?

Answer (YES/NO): NO